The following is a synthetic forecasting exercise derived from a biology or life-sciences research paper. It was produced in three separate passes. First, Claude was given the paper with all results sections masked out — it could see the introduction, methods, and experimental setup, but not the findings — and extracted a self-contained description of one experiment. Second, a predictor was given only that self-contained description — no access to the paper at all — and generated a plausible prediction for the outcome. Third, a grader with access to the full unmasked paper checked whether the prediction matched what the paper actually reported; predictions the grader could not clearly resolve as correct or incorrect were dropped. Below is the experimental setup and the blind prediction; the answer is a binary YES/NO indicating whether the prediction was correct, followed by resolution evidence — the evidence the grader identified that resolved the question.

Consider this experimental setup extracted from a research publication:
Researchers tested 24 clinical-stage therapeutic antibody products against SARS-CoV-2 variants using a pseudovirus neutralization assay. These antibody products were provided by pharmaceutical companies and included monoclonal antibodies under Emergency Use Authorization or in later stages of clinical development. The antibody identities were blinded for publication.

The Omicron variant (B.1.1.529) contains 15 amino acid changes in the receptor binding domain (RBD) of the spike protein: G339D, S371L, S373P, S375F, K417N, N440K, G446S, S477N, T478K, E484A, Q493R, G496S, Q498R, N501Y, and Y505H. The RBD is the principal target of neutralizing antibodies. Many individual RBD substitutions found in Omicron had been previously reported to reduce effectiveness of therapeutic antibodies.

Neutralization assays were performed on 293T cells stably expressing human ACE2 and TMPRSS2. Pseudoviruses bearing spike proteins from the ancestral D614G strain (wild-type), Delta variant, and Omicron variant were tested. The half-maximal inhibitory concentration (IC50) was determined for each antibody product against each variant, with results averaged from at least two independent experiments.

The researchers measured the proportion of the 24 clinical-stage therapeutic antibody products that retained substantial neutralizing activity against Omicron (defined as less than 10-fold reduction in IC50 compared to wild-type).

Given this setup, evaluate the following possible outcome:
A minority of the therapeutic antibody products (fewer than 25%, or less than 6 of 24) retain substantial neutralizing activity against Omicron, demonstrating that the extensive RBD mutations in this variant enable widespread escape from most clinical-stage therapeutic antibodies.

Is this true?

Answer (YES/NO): YES